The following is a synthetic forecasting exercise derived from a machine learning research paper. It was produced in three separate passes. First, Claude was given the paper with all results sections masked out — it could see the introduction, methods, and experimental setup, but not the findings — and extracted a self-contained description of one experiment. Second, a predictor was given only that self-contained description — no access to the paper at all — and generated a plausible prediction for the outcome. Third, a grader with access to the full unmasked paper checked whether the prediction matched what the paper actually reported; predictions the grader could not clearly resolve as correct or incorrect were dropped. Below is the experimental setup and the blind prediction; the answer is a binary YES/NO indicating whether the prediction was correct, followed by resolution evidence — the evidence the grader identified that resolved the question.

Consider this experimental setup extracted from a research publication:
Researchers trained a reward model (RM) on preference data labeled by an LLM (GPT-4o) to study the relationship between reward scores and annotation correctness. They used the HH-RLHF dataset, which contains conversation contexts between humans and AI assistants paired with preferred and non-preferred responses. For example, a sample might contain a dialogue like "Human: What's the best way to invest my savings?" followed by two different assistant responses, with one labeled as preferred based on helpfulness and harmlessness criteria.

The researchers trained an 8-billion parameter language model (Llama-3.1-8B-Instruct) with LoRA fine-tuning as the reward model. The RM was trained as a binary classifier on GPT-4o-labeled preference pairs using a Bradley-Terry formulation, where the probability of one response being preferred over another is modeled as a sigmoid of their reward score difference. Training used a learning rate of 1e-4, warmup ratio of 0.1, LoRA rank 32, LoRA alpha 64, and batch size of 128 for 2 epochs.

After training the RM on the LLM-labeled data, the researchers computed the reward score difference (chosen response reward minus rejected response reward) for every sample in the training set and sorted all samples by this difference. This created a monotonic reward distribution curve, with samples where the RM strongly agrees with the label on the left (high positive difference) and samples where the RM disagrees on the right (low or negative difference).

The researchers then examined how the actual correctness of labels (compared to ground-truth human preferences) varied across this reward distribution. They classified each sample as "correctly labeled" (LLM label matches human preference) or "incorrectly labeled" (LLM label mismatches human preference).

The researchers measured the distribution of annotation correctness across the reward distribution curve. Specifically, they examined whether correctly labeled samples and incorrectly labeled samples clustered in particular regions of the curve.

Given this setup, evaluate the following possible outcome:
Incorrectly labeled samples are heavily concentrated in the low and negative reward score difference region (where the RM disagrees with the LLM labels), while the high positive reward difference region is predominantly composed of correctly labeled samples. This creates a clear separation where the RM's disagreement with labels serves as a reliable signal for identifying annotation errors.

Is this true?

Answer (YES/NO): YES